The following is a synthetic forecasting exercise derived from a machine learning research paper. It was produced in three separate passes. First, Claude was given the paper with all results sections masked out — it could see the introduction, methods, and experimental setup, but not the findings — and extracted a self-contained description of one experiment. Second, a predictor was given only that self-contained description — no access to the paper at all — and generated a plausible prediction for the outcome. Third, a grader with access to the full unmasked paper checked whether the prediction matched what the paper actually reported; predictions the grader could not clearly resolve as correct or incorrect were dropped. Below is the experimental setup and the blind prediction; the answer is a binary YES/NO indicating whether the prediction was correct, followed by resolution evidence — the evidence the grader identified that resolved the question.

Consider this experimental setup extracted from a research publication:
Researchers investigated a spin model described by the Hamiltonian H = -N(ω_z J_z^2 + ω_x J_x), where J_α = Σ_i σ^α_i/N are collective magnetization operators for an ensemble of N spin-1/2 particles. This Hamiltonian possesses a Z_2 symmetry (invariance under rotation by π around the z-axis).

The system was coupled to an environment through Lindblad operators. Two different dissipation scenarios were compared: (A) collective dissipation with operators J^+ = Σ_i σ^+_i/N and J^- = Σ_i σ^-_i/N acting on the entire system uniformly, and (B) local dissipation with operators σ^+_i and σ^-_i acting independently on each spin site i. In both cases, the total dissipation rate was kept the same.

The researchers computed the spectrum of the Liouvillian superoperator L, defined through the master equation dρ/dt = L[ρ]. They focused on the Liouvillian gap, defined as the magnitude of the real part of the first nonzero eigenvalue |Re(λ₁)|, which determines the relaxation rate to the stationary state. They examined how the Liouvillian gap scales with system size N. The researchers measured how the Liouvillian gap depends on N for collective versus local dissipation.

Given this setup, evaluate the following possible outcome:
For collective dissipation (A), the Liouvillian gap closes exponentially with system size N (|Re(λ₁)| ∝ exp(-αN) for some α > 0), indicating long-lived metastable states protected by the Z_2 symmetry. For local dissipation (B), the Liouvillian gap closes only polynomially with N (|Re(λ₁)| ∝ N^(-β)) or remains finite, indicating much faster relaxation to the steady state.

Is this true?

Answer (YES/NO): NO